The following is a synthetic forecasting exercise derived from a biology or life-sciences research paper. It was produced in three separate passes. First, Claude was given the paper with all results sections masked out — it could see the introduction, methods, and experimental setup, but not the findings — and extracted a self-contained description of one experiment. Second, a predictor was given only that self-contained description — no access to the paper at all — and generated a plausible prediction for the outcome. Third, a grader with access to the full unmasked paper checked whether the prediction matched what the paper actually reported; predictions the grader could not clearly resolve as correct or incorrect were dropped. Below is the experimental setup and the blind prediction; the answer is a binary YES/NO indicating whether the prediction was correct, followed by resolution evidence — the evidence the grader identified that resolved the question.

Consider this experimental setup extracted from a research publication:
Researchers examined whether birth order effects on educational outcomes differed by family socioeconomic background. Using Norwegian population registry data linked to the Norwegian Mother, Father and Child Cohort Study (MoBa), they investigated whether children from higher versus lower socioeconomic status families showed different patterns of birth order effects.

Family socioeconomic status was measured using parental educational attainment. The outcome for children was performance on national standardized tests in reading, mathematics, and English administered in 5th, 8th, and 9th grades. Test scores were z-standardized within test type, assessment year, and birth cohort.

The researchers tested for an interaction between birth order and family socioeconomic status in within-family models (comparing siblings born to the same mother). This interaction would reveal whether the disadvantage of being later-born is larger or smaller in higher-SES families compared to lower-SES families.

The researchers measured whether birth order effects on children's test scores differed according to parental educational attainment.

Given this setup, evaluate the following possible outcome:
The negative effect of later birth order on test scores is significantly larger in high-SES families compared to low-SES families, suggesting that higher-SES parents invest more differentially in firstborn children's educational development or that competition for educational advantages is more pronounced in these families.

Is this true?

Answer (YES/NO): YES